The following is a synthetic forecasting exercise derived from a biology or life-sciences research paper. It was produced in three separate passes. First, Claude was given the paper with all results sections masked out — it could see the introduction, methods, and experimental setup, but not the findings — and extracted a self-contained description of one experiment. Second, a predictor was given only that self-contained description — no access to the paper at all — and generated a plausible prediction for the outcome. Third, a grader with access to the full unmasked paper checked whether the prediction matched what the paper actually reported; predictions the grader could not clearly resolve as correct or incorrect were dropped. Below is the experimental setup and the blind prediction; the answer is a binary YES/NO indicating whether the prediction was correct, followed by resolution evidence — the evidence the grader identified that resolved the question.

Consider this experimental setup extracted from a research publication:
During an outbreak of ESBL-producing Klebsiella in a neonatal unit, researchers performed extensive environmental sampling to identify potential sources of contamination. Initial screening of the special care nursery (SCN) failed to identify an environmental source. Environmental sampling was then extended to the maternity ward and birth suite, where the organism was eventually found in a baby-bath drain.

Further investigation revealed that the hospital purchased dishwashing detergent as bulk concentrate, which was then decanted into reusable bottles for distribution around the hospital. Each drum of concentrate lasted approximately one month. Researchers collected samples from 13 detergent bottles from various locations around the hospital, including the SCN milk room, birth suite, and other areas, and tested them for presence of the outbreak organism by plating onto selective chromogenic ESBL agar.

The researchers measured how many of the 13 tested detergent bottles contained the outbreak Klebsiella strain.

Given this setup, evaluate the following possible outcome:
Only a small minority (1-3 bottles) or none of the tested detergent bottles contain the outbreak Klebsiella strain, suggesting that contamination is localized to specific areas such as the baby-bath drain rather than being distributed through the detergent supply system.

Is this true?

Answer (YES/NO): NO